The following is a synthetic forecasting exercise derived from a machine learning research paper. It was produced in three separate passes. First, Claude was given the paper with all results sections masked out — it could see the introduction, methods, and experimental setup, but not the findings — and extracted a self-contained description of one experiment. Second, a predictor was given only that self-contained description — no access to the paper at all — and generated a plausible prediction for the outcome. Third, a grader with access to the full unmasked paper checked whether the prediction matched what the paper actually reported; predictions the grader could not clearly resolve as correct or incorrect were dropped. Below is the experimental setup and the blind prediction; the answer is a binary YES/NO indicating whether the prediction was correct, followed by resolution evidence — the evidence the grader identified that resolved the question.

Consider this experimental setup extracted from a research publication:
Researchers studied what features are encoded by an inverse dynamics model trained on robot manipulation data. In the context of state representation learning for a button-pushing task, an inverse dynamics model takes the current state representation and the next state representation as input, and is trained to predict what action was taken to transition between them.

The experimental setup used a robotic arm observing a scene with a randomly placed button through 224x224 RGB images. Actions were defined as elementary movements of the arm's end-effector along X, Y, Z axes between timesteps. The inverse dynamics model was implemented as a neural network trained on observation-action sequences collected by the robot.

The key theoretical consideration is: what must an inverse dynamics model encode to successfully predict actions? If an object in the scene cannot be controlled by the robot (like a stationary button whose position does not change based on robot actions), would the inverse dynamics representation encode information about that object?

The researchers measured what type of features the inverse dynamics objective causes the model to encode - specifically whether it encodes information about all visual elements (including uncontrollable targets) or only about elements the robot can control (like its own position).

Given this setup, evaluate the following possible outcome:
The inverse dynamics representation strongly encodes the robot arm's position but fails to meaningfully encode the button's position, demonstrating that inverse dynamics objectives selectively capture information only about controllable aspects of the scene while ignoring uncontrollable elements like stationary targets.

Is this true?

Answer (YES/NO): YES